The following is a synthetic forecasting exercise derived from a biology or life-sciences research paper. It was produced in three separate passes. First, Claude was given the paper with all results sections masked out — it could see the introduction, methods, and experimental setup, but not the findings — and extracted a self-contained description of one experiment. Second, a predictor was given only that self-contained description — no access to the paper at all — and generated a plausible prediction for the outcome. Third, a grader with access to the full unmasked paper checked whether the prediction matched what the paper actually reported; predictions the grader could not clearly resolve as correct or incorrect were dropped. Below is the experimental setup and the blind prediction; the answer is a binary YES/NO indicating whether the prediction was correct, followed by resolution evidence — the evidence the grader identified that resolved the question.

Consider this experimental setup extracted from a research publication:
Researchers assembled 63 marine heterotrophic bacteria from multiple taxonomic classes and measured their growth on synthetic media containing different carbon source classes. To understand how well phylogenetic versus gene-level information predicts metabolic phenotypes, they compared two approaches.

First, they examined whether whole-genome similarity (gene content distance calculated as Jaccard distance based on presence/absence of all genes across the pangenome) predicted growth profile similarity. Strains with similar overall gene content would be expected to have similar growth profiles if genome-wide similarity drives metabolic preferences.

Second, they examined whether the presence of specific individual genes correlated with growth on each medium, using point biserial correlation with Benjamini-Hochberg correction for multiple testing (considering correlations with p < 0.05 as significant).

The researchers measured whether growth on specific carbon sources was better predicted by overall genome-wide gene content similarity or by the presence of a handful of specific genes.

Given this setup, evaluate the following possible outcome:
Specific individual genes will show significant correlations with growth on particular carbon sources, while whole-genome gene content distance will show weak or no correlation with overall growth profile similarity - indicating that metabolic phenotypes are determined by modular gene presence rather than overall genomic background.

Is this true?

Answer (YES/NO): YES